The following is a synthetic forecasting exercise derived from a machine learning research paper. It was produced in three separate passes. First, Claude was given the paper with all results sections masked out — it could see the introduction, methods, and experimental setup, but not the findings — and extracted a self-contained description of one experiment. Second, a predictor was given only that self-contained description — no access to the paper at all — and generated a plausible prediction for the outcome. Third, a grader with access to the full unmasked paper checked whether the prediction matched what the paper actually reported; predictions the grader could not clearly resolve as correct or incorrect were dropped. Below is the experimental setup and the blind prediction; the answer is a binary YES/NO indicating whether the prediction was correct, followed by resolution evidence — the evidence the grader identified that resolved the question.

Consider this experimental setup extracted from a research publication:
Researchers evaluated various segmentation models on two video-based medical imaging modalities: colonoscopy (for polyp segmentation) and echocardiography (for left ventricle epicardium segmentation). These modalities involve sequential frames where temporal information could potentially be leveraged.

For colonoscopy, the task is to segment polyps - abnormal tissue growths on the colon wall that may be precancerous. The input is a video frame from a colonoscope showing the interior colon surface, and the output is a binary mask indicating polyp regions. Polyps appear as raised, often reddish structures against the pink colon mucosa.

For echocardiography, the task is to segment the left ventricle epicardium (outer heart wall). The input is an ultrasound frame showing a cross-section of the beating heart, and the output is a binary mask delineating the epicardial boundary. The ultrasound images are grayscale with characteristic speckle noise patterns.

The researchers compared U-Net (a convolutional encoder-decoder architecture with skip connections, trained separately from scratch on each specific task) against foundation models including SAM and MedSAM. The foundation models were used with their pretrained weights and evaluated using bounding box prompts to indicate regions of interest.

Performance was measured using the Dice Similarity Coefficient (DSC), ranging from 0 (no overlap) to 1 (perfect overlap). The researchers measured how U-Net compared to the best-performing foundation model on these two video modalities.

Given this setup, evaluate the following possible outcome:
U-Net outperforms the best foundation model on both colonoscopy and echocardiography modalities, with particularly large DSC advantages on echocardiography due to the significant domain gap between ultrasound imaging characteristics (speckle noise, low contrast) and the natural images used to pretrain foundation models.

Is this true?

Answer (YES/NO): NO